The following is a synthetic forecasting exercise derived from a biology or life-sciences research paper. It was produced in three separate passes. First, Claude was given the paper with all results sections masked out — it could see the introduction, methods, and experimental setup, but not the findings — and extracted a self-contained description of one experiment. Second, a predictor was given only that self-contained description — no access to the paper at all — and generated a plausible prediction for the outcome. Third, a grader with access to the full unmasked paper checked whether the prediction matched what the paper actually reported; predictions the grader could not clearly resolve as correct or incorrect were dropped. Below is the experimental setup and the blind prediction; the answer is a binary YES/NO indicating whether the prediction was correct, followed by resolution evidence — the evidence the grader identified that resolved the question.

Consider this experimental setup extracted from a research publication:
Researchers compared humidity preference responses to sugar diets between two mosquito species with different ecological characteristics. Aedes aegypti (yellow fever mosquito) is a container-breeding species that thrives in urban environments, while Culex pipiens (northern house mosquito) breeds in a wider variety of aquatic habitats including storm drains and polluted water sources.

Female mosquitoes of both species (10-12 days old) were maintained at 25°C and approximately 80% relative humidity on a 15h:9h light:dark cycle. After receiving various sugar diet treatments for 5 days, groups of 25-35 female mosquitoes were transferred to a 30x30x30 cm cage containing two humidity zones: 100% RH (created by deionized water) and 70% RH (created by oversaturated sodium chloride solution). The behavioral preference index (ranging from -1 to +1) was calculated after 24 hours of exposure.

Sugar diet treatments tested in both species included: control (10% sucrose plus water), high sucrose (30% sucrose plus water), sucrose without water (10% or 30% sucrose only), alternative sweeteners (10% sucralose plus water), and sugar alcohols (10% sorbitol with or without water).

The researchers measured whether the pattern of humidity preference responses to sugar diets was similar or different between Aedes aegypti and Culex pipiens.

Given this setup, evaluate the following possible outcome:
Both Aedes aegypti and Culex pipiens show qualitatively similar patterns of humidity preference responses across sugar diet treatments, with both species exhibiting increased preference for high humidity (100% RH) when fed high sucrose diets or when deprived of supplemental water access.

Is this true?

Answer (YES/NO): NO